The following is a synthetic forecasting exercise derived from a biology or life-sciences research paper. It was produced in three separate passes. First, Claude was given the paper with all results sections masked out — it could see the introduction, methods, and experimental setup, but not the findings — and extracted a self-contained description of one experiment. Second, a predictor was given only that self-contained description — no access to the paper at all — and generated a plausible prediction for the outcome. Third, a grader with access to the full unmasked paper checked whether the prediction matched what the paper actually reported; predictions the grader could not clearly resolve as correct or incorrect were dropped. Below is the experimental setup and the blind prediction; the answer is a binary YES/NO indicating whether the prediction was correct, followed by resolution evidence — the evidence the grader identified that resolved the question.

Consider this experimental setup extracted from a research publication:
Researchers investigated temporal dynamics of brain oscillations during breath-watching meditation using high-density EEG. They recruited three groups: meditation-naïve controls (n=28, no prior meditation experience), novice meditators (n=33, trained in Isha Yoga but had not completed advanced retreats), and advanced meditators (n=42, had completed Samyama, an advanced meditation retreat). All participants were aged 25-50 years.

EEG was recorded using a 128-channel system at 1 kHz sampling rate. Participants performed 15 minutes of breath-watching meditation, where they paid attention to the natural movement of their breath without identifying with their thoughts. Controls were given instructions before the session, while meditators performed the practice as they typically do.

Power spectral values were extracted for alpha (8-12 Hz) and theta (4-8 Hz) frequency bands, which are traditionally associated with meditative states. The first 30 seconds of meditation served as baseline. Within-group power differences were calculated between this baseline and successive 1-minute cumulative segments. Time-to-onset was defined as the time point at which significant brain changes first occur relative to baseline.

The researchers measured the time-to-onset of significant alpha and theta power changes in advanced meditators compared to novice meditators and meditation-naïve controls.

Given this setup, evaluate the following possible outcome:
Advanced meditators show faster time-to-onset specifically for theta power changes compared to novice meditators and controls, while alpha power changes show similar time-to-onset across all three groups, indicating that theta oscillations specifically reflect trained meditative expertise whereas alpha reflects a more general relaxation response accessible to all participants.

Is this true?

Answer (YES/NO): NO